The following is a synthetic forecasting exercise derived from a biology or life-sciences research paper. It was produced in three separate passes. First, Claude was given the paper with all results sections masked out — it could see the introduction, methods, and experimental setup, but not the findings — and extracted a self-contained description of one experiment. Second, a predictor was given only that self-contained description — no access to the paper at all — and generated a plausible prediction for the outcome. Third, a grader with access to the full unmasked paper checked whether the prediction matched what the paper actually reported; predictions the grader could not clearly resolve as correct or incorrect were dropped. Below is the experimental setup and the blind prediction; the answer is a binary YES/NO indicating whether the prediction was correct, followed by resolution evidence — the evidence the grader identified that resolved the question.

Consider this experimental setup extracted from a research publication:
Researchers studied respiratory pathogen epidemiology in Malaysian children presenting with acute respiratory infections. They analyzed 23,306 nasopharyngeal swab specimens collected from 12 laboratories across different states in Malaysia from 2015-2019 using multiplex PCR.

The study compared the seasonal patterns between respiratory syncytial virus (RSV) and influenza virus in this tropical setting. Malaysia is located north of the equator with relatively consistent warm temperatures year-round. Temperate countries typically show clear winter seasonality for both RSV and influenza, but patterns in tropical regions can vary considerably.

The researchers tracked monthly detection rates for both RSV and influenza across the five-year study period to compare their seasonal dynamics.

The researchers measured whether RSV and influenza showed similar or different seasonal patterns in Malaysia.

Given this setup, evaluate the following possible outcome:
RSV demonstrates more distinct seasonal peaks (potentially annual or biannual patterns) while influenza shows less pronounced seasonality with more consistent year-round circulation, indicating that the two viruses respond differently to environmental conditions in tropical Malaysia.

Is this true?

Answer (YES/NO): YES